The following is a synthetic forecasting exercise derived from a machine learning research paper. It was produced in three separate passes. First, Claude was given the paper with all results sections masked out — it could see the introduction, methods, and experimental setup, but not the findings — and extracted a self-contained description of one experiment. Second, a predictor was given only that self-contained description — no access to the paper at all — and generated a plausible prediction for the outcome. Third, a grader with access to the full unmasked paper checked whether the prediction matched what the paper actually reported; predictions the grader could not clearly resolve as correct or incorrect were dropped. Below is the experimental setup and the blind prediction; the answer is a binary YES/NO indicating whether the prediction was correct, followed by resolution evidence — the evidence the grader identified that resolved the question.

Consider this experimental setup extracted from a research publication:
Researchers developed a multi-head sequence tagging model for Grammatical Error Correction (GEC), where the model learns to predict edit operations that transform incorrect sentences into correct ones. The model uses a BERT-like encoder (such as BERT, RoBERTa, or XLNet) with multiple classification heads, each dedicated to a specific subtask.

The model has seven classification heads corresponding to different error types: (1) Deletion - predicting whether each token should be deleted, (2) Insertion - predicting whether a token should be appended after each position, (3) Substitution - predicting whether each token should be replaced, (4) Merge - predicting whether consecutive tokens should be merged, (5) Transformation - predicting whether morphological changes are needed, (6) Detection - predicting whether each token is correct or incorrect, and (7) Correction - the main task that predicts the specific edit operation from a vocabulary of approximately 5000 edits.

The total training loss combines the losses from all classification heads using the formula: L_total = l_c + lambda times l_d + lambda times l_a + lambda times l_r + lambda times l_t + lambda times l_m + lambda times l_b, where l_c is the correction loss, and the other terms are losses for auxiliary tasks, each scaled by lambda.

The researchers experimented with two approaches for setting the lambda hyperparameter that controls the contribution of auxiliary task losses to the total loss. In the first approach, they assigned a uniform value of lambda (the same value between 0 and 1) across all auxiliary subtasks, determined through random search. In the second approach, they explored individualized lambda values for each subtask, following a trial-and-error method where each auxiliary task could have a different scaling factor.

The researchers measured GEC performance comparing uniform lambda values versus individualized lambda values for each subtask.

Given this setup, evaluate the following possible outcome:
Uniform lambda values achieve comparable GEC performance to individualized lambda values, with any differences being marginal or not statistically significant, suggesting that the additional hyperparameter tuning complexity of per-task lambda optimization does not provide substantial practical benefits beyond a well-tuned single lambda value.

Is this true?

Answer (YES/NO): NO